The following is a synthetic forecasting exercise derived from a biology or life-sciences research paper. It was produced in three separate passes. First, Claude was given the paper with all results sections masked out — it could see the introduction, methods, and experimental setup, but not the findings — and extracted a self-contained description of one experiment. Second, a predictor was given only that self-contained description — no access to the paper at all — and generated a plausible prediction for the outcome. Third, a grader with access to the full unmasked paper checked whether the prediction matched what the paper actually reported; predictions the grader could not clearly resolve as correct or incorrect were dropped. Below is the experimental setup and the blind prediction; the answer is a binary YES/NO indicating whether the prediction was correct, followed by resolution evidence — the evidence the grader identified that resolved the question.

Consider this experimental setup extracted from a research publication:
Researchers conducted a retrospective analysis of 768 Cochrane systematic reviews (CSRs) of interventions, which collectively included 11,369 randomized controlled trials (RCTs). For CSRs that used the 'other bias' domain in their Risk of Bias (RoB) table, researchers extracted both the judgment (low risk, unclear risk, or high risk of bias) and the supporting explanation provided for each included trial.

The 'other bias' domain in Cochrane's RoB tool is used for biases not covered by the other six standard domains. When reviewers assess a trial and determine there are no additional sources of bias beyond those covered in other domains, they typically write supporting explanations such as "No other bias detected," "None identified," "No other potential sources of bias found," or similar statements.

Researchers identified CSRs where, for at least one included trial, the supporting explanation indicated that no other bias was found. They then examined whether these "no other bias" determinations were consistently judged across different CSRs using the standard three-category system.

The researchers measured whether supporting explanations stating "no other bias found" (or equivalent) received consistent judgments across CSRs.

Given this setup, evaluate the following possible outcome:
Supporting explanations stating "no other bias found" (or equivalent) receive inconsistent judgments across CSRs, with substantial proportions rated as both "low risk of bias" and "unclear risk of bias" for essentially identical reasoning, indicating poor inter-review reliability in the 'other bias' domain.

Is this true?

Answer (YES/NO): YES